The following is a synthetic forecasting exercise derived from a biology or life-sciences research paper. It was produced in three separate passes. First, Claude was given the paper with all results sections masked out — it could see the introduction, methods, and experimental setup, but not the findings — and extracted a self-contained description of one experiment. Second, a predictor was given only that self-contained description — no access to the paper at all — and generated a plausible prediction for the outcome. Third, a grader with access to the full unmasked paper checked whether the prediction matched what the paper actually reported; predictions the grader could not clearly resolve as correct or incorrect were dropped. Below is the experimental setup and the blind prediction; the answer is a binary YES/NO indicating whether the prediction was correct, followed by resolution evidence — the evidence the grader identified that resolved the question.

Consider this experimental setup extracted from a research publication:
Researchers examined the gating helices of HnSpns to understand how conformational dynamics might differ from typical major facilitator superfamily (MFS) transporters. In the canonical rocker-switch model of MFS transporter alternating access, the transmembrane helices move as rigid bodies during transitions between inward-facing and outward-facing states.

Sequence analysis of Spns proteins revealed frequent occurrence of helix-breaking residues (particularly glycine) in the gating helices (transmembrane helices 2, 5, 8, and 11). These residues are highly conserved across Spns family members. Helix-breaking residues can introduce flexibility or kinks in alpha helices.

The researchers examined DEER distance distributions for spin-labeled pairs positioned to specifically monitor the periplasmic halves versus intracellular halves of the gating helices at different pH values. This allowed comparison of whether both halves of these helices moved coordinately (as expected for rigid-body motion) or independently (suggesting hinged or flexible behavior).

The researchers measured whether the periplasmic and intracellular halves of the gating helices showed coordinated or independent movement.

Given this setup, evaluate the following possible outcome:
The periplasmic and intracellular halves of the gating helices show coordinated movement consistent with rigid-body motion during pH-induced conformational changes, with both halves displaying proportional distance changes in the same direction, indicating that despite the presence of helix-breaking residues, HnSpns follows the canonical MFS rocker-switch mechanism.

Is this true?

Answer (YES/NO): NO